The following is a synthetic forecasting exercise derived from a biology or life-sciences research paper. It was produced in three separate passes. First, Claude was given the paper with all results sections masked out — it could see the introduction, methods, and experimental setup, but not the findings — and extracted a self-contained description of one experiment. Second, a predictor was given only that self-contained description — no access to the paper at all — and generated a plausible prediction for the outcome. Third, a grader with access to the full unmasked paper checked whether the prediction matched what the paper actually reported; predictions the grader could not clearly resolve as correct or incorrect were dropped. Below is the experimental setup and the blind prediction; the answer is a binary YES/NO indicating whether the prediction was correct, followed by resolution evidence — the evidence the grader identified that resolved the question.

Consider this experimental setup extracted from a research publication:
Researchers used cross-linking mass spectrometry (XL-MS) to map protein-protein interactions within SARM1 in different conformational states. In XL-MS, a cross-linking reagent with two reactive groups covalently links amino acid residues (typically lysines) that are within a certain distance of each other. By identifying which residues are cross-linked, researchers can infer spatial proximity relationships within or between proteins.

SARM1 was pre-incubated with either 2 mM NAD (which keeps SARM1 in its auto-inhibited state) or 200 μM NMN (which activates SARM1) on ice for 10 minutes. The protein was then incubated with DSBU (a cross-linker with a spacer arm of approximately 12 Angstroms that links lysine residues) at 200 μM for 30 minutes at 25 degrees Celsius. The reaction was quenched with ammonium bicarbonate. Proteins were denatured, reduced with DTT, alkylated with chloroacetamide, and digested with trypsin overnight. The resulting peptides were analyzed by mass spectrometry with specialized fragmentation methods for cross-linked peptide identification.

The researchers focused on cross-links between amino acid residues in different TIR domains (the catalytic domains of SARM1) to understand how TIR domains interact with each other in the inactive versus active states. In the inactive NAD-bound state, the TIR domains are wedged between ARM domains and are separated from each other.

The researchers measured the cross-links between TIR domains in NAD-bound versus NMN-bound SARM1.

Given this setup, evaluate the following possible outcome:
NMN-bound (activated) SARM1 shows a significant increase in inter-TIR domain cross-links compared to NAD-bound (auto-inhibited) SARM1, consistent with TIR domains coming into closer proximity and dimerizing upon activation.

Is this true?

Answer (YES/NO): YES